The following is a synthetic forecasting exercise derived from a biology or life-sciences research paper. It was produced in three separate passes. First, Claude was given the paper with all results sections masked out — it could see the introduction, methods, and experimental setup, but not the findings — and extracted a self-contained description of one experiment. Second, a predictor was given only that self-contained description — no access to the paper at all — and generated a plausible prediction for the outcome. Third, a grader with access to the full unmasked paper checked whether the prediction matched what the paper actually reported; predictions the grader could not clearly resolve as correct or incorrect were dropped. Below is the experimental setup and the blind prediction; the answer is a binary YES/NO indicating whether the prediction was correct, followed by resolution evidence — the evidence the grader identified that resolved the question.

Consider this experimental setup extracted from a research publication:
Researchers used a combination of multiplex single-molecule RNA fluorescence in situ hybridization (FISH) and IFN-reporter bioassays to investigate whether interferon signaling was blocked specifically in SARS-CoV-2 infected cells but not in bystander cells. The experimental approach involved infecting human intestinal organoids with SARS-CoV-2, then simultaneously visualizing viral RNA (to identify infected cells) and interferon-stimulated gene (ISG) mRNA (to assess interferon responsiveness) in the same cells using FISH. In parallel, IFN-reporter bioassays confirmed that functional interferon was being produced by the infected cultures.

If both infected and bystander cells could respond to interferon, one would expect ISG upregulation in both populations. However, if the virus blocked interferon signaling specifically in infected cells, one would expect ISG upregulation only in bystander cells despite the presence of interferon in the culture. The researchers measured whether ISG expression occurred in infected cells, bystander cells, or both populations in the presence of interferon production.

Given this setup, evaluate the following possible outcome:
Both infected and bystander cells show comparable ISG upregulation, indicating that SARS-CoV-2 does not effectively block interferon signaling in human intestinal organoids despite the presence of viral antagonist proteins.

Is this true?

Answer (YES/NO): NO